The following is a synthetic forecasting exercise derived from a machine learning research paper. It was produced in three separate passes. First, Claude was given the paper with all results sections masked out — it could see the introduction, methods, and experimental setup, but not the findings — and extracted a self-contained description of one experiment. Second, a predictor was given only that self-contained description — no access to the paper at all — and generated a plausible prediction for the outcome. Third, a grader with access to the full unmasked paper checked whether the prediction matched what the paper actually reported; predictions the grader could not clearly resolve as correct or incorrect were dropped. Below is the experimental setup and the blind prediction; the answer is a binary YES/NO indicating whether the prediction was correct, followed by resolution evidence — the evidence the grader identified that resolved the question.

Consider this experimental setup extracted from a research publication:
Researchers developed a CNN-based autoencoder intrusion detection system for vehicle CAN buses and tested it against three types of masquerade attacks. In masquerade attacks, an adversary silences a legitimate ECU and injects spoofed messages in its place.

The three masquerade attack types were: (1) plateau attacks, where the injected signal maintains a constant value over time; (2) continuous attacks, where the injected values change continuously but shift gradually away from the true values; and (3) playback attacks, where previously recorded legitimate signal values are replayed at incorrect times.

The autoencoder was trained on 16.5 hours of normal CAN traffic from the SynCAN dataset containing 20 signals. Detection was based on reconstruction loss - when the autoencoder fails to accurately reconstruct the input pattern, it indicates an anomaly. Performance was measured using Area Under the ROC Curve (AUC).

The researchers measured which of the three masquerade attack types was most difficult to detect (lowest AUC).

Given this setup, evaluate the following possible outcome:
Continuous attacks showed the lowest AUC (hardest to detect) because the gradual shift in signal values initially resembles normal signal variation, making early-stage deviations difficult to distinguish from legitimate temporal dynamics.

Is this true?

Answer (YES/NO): YES